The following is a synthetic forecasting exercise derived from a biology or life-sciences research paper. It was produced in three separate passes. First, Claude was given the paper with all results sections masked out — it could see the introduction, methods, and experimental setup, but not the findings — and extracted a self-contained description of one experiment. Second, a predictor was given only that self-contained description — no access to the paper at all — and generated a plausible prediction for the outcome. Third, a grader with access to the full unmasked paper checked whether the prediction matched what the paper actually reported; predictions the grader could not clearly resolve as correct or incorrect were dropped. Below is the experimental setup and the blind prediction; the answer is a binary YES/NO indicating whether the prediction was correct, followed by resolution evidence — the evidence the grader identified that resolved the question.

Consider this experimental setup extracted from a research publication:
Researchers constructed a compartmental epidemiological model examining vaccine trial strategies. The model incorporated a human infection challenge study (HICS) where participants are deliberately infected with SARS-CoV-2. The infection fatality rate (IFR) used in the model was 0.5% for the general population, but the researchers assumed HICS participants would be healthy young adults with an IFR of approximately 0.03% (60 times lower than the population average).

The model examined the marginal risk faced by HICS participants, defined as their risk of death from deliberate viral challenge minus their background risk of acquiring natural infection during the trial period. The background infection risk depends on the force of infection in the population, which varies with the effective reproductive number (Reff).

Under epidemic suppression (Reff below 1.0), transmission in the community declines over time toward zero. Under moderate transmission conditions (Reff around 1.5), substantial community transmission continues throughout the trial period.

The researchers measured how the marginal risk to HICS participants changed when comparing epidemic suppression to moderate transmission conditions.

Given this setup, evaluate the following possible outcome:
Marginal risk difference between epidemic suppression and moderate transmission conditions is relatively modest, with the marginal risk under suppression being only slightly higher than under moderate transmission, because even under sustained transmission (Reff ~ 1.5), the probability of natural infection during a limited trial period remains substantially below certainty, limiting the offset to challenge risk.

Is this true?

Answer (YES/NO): YES